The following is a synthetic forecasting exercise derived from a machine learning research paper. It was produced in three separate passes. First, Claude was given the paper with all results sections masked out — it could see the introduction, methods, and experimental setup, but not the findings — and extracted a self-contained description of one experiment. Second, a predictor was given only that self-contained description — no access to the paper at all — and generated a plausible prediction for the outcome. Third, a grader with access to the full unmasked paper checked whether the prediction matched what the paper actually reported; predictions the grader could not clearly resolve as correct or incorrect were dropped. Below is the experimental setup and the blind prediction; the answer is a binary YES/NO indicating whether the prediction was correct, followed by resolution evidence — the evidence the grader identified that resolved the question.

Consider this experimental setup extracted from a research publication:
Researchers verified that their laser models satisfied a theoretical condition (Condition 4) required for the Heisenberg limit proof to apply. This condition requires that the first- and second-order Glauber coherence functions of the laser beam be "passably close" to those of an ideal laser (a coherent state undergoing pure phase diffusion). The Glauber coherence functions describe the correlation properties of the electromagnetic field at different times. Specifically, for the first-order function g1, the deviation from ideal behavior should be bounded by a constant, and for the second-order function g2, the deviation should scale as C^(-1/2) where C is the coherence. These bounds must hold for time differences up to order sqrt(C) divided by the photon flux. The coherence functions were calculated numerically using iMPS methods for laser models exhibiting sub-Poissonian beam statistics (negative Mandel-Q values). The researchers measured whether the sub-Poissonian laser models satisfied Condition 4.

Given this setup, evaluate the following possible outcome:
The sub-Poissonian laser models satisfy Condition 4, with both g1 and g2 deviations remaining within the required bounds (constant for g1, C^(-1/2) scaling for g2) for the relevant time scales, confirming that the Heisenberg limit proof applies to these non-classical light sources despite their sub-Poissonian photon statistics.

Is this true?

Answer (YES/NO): YES